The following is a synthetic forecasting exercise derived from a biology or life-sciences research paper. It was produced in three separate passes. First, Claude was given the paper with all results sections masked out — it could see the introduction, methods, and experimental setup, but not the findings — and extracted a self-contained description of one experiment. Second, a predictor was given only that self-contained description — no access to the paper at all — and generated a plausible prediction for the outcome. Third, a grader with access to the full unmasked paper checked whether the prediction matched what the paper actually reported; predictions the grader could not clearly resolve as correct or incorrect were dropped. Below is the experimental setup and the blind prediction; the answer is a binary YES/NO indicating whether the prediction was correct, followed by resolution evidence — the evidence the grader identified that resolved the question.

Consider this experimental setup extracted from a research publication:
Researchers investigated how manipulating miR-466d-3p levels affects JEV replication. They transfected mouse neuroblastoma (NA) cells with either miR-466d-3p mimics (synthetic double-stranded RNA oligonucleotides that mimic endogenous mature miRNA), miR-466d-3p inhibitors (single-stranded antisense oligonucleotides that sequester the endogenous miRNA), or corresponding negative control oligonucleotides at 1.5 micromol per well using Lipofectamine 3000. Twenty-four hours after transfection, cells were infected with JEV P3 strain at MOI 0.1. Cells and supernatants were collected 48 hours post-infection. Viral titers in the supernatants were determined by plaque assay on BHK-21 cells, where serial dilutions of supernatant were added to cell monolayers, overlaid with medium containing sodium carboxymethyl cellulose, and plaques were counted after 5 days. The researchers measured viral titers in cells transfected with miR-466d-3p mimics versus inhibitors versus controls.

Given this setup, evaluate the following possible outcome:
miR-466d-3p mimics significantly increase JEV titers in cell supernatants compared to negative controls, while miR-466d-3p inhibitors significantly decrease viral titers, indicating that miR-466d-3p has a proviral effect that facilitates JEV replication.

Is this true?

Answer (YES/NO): NO